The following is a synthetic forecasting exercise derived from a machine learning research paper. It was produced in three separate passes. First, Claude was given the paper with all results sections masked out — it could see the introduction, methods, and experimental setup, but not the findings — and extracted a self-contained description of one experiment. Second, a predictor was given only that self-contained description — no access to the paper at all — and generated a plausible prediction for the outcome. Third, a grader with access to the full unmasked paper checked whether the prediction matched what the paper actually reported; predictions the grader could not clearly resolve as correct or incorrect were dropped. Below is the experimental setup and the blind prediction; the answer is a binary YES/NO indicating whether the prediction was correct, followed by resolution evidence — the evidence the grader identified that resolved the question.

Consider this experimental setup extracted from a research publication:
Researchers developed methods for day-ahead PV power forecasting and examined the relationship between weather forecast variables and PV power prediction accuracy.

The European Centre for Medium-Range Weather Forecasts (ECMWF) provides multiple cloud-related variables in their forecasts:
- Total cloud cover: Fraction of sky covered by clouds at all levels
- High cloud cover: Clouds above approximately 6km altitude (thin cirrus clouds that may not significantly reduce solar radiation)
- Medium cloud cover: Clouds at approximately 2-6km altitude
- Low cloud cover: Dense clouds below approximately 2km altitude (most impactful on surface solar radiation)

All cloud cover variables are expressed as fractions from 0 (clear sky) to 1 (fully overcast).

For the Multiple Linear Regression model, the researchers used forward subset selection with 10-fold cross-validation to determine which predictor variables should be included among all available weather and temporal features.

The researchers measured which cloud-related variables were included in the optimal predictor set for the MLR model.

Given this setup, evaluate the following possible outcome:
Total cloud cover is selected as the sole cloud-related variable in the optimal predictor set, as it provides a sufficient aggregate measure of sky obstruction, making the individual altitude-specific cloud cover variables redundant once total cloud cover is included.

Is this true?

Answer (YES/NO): YES